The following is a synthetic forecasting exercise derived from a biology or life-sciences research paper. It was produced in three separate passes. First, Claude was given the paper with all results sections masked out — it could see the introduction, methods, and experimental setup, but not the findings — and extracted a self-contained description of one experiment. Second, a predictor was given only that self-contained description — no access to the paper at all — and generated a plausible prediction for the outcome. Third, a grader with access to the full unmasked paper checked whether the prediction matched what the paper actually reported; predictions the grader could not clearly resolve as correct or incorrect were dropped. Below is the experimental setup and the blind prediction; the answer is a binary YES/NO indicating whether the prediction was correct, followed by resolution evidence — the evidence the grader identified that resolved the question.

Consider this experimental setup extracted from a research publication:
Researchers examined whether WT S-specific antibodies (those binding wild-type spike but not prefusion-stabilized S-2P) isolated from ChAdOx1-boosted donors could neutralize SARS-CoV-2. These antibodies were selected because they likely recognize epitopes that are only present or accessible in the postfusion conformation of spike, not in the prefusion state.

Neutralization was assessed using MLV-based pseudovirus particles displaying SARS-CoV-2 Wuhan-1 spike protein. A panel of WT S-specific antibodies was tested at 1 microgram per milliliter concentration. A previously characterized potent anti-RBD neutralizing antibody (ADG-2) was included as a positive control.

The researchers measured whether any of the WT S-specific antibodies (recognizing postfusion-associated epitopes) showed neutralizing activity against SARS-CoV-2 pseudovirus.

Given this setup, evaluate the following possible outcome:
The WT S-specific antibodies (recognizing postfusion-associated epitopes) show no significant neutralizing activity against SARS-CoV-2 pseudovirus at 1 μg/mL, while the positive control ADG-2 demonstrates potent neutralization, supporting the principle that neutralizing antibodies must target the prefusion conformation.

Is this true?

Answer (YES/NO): YES